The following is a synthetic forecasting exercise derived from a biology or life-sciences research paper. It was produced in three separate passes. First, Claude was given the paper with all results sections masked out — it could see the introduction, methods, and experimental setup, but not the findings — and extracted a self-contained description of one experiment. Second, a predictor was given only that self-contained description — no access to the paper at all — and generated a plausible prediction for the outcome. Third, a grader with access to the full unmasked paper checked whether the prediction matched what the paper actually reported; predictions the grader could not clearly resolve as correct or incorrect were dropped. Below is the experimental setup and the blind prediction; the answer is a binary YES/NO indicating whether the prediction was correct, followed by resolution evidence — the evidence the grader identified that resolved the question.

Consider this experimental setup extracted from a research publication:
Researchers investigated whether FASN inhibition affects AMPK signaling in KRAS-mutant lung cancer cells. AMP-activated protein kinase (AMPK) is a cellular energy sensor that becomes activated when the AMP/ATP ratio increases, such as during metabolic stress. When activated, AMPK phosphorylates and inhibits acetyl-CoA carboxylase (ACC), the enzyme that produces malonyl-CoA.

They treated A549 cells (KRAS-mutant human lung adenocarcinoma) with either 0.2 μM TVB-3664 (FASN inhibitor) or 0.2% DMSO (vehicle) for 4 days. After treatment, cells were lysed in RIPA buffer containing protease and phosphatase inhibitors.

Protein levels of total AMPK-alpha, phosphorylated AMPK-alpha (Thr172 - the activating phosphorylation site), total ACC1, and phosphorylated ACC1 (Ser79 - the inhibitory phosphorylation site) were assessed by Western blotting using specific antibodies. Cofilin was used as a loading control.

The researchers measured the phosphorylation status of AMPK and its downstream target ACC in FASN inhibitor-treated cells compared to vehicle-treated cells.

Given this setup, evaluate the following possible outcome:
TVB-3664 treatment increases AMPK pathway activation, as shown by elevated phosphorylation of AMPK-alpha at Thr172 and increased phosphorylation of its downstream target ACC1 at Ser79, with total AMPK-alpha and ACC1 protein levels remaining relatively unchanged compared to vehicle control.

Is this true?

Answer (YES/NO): YES